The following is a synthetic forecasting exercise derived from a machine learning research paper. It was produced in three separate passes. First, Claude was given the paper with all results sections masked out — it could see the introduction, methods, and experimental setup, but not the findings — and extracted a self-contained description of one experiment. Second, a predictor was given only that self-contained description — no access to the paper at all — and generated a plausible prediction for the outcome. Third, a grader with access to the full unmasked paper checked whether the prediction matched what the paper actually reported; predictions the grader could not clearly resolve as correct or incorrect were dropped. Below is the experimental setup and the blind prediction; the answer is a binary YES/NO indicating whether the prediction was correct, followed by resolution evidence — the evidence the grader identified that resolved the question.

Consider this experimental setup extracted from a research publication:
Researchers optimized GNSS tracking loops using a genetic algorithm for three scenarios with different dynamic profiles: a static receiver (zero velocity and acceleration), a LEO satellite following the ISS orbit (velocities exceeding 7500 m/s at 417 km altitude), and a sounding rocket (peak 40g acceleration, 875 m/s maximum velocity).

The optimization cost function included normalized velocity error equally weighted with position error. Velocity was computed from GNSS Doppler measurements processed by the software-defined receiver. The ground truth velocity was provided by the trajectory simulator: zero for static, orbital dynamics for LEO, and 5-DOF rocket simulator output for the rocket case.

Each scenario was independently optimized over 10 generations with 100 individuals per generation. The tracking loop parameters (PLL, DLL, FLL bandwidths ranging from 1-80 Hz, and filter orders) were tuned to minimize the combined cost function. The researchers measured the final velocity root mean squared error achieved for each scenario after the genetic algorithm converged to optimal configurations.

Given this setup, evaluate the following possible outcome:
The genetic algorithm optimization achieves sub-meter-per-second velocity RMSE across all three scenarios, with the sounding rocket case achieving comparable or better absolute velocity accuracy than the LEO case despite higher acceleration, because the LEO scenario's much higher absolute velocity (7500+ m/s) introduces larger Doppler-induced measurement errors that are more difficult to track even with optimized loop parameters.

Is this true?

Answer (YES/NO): NO